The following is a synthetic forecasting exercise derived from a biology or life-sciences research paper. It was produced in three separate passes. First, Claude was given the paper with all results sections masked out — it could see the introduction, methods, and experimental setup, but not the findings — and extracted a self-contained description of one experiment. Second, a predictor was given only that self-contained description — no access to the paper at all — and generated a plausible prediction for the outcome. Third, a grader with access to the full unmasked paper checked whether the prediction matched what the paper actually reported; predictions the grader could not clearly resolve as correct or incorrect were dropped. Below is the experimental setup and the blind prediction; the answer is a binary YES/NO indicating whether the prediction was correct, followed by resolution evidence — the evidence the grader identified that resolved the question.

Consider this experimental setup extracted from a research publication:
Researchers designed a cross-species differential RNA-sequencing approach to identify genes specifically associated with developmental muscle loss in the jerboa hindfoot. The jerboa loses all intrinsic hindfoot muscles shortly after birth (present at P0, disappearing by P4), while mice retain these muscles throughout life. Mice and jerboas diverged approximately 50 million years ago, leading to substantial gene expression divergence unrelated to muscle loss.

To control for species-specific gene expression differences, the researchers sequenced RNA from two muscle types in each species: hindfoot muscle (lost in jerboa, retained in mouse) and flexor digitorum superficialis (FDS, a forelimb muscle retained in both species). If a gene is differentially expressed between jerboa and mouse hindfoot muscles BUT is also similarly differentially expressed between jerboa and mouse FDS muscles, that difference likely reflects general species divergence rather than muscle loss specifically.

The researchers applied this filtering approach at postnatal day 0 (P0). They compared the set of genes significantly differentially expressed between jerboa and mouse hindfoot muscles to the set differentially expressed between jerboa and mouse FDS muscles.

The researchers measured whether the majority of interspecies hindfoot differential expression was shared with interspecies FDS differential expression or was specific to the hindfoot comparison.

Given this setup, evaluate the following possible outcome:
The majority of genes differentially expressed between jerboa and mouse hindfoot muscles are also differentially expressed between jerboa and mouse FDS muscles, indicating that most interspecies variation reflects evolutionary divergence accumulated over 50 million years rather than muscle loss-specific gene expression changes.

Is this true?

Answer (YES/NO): YES